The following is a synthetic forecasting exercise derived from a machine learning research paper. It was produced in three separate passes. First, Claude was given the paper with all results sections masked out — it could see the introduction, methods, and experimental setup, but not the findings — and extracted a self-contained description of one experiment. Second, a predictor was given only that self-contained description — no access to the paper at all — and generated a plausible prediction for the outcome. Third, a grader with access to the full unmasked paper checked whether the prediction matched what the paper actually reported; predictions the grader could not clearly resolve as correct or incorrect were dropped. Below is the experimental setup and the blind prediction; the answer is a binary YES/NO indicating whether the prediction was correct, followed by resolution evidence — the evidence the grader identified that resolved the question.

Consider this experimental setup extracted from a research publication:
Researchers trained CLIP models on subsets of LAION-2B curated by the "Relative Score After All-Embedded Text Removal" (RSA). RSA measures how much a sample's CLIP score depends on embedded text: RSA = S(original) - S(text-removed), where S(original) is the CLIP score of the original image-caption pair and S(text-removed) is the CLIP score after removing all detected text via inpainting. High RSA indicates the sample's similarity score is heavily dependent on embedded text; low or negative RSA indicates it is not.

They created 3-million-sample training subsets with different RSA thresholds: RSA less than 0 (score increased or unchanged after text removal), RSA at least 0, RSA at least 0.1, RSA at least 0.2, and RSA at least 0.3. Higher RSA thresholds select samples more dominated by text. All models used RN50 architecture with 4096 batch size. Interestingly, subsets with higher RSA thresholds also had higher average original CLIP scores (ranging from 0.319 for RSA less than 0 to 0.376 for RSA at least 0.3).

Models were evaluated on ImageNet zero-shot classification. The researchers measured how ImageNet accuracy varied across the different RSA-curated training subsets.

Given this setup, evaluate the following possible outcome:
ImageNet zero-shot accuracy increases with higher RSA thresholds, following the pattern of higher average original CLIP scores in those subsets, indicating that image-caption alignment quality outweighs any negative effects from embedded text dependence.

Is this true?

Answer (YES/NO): NO